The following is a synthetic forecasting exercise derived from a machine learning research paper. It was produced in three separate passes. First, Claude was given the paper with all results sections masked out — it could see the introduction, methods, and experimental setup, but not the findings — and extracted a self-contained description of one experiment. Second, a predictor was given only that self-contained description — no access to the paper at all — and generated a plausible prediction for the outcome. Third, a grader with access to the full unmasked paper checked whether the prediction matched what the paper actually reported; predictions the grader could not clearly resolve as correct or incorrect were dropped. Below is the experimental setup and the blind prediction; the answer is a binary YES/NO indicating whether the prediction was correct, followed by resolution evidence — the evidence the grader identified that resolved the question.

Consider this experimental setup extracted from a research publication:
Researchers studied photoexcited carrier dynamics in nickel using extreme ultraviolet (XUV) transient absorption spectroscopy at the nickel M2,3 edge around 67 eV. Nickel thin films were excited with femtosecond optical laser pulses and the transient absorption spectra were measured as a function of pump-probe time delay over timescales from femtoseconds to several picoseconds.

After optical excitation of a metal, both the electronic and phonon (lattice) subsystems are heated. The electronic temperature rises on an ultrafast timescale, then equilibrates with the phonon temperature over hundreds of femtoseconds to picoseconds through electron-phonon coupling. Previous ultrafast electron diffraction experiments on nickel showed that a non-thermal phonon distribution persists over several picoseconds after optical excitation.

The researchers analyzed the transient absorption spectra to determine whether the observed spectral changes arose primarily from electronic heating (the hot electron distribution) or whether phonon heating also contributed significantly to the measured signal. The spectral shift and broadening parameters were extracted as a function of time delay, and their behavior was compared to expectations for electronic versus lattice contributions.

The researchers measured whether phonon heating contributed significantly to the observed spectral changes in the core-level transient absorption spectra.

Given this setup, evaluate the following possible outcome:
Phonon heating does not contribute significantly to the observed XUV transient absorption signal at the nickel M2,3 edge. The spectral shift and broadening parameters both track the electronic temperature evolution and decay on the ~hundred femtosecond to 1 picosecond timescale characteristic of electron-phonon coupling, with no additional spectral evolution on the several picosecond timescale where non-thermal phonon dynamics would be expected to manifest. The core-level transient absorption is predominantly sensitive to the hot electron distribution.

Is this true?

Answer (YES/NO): YES